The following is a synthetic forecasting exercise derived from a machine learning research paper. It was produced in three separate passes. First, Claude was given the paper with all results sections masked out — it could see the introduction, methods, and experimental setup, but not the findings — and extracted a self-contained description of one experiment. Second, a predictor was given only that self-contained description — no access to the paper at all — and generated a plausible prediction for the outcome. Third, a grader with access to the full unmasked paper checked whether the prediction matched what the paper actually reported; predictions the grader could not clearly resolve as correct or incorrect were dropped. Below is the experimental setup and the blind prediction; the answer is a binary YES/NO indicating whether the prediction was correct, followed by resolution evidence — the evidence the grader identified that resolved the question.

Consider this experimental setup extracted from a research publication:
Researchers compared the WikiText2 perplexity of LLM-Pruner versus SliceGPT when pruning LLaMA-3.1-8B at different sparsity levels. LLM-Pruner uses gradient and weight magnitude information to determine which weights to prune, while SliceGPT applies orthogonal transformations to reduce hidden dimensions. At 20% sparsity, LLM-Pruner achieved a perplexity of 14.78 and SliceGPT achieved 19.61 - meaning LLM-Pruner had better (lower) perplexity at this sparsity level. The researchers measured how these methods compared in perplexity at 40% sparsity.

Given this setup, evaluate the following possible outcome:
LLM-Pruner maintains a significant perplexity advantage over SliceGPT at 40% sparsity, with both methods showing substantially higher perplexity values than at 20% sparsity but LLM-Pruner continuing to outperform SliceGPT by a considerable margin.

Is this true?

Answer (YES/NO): NO